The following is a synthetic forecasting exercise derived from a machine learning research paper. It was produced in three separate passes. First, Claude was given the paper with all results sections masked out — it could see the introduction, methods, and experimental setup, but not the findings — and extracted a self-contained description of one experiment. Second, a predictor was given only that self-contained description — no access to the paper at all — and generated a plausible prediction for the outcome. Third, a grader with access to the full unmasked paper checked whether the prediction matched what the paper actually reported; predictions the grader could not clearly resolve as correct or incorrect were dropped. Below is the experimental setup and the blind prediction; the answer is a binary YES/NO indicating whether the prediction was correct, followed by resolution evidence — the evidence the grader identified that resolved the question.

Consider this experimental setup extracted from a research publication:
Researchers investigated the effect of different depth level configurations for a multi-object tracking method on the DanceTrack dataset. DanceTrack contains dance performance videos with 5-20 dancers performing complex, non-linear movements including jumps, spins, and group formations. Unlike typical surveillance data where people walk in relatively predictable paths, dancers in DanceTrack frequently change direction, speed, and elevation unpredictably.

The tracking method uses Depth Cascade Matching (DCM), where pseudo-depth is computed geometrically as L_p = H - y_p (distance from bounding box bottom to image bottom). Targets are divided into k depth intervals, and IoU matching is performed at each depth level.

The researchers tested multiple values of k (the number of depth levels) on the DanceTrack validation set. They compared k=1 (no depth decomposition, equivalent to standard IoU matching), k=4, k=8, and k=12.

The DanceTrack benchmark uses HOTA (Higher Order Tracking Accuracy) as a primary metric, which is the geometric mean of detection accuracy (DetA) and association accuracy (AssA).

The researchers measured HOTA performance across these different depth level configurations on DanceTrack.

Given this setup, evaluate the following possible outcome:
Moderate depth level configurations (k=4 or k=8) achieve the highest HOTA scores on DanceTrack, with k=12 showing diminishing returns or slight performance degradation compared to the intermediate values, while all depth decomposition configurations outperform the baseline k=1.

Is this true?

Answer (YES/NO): NO